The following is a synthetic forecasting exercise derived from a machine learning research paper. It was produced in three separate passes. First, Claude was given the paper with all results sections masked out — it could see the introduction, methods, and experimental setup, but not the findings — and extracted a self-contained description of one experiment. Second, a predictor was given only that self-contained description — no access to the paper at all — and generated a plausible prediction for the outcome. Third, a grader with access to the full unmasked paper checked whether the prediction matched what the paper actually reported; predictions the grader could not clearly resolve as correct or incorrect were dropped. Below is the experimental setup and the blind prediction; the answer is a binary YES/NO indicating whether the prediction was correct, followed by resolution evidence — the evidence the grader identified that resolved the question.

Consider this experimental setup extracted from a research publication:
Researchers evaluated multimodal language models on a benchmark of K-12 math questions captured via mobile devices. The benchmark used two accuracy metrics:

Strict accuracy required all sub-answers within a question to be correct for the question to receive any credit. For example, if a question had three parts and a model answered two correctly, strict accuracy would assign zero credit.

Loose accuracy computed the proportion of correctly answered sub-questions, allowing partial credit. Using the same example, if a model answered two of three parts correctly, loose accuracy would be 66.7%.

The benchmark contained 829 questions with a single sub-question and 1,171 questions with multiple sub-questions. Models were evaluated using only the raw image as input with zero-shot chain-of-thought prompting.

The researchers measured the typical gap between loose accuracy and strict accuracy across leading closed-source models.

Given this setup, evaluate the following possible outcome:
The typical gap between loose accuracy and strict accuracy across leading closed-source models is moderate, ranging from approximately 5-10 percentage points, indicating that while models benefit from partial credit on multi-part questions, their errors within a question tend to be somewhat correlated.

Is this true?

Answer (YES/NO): NO